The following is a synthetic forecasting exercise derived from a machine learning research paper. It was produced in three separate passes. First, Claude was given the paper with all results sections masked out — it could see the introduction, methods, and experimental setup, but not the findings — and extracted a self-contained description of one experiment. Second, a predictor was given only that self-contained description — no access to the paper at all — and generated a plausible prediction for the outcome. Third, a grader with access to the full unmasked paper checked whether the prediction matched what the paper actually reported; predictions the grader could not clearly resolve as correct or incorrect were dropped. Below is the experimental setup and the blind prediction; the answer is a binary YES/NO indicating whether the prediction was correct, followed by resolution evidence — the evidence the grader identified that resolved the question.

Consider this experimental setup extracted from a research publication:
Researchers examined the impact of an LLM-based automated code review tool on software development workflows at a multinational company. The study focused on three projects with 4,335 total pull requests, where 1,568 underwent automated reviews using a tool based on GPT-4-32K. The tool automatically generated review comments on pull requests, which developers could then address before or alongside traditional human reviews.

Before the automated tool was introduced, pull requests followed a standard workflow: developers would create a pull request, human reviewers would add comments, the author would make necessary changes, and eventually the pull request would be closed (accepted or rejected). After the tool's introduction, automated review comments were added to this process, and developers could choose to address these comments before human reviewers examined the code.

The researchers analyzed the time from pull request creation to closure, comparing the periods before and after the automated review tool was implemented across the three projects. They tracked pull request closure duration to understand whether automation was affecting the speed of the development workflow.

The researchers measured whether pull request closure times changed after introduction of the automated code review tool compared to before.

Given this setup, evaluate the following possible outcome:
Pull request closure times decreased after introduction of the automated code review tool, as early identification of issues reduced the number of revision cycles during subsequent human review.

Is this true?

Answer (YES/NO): NO